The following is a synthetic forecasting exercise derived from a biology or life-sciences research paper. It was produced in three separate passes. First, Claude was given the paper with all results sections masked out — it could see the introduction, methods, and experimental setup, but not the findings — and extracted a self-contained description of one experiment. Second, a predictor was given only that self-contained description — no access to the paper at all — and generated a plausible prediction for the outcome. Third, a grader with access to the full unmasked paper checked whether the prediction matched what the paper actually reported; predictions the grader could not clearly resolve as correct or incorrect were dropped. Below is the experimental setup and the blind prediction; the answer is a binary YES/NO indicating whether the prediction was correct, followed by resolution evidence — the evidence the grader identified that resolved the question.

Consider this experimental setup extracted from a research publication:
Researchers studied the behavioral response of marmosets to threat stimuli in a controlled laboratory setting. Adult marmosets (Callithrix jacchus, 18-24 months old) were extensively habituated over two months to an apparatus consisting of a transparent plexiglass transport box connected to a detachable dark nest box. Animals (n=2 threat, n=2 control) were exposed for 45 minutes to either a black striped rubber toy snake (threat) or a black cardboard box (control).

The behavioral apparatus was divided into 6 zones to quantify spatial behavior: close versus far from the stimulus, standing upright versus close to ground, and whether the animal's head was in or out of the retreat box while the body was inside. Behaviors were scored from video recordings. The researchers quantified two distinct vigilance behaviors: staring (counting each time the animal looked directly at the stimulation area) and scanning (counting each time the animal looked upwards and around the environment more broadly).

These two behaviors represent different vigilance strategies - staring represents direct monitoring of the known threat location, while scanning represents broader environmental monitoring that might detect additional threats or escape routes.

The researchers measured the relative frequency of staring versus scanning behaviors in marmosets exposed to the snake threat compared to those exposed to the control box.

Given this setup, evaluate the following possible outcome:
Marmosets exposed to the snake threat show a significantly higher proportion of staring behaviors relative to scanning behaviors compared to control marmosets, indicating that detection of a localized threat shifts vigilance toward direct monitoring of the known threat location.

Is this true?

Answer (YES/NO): YES